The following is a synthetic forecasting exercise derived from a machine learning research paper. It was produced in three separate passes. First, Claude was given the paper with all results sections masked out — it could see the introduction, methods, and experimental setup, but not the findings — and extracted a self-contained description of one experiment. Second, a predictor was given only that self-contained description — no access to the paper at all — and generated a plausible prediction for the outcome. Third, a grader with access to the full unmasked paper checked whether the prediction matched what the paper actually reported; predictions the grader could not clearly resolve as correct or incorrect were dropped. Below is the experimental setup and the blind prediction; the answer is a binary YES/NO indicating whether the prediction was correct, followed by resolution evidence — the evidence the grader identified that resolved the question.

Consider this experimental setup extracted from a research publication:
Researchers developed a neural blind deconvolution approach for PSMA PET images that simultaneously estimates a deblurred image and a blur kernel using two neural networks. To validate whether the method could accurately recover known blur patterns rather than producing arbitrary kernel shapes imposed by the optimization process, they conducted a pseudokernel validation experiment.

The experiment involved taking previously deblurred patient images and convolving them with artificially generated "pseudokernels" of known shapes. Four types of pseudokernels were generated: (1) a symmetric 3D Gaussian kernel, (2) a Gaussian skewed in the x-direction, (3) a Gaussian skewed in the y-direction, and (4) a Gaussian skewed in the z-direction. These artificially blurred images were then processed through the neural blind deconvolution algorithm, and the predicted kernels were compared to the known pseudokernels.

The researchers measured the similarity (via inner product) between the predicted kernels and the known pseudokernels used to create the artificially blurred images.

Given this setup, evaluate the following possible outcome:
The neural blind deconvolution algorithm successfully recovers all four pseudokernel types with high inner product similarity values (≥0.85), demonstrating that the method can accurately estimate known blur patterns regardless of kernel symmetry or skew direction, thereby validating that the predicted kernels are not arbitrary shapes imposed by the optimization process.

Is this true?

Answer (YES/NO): YES